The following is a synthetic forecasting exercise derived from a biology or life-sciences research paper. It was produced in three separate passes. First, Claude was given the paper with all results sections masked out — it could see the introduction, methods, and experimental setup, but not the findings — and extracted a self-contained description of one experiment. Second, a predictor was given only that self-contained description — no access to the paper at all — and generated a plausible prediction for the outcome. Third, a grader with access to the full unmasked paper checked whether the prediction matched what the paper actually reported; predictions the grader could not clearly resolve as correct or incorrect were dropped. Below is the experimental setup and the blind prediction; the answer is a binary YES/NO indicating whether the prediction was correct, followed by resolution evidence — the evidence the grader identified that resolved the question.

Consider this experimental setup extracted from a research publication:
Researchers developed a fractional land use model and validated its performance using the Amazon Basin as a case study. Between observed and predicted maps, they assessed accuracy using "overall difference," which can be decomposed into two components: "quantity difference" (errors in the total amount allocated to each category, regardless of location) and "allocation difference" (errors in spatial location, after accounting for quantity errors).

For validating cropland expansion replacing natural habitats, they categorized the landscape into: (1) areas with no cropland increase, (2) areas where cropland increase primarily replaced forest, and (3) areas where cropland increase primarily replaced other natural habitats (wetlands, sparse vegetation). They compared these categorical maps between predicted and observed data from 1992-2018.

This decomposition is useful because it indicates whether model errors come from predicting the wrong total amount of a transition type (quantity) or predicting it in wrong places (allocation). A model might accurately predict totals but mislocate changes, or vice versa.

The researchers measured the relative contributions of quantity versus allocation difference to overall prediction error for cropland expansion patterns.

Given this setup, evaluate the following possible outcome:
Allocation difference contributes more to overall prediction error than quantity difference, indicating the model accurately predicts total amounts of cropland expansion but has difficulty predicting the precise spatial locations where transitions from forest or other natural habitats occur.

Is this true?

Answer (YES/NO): YES